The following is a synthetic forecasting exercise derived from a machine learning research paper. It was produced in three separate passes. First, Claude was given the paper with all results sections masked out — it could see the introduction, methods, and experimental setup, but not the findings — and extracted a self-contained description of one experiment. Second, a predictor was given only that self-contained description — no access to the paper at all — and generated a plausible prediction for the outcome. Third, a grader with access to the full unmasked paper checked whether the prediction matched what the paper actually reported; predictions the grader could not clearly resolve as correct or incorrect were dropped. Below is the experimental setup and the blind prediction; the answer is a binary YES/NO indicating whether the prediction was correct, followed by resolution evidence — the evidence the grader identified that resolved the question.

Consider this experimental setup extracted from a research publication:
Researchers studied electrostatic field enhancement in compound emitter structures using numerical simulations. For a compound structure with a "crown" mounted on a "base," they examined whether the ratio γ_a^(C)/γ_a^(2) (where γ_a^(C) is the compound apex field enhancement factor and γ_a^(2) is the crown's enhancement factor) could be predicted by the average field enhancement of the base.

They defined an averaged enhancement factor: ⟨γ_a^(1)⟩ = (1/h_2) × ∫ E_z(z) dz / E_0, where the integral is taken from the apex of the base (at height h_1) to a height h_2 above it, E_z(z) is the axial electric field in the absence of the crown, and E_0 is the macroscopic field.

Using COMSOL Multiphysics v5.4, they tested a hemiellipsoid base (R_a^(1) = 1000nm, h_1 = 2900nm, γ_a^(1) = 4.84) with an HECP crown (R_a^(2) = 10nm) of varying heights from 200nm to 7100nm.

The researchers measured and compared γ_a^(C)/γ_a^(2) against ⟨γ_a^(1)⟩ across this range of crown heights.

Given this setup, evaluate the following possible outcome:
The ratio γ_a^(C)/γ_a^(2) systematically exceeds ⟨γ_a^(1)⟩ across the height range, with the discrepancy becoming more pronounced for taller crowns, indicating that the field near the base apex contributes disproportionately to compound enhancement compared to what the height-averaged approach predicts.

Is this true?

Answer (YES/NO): NO